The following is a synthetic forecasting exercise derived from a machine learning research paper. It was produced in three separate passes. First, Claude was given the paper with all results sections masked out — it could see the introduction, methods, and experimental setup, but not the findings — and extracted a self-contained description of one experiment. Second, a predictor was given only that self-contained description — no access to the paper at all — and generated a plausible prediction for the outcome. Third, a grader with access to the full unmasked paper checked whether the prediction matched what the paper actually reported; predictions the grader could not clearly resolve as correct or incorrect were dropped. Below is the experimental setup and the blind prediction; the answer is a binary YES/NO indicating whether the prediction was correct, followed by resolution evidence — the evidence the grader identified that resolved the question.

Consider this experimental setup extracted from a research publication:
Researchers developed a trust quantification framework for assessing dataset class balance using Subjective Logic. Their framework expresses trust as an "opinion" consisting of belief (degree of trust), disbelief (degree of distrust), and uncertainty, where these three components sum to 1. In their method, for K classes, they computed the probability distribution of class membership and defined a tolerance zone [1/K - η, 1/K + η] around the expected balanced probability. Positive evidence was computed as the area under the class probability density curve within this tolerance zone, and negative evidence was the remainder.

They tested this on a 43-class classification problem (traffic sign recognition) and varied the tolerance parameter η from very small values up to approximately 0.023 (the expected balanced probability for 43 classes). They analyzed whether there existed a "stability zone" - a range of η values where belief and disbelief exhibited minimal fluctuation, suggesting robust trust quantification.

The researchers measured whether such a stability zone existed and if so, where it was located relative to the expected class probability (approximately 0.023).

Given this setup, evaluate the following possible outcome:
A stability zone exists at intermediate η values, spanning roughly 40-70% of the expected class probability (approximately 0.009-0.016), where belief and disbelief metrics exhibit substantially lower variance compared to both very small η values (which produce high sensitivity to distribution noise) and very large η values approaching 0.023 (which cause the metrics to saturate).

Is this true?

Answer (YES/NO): NO